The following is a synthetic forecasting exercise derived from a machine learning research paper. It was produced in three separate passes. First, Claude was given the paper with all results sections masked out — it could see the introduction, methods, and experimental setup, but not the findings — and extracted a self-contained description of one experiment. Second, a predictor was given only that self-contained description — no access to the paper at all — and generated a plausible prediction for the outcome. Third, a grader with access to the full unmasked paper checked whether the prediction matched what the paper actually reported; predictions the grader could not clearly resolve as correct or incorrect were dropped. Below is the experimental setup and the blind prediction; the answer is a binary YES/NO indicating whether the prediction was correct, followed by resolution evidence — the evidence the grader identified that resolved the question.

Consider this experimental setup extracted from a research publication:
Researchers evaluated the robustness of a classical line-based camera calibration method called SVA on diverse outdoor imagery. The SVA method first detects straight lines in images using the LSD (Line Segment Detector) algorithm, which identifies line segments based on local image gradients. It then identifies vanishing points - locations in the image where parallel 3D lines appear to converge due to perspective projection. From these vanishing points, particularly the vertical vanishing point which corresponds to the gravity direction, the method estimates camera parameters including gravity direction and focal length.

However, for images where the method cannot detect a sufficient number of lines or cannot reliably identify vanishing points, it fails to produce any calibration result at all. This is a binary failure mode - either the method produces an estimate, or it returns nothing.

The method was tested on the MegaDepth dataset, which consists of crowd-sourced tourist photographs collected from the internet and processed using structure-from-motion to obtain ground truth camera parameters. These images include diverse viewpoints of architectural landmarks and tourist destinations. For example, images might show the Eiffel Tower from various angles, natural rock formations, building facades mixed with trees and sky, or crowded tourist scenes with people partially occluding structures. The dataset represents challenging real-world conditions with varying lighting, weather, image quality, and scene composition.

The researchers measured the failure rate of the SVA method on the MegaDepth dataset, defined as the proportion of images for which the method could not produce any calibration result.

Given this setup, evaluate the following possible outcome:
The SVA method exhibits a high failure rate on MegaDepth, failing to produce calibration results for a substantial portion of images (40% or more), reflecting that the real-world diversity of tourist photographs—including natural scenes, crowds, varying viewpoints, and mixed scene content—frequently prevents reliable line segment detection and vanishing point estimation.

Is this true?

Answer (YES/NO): YES